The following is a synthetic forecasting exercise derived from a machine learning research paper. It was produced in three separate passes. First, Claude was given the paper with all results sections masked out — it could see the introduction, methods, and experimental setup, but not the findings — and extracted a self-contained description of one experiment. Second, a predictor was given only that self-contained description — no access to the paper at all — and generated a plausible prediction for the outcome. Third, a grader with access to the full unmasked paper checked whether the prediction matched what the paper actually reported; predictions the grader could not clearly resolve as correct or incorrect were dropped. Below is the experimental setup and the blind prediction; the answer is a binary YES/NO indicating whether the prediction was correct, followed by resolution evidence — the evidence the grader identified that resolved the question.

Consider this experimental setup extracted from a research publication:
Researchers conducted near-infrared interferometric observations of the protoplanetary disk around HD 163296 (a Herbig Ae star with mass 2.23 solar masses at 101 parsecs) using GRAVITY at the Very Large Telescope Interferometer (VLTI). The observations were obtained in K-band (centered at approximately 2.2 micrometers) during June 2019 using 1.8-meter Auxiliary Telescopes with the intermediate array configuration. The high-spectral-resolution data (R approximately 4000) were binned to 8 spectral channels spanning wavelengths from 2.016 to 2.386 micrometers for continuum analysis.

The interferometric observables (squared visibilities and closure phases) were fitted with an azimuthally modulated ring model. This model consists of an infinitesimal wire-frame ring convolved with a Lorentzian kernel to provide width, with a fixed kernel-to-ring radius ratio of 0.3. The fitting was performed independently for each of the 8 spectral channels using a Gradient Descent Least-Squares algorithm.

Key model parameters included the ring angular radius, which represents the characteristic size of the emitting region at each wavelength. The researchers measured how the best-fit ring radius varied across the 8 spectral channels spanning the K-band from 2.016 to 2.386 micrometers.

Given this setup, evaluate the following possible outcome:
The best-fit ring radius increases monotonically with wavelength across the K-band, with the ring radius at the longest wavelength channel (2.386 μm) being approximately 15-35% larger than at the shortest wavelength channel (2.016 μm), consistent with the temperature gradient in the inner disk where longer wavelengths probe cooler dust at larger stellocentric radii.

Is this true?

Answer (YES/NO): NO